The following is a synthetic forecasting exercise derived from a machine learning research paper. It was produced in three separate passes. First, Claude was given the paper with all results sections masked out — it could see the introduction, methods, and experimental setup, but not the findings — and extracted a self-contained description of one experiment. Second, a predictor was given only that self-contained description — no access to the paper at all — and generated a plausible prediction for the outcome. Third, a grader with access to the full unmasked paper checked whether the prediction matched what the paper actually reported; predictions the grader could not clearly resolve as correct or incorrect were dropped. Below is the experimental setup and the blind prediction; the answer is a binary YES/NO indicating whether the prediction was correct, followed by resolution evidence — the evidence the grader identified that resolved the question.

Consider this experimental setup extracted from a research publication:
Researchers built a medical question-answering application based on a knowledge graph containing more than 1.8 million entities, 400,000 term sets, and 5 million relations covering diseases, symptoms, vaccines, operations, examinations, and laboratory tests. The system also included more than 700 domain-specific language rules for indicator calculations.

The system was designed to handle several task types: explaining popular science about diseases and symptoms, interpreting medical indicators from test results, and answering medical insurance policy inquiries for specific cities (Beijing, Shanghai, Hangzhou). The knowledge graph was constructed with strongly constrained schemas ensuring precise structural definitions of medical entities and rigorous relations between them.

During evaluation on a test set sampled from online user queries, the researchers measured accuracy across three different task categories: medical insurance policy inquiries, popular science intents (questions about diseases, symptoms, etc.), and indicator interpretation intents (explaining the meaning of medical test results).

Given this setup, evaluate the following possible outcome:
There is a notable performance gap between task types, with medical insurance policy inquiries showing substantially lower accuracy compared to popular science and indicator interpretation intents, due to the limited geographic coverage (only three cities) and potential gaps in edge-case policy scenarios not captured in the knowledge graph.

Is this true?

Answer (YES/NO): YES